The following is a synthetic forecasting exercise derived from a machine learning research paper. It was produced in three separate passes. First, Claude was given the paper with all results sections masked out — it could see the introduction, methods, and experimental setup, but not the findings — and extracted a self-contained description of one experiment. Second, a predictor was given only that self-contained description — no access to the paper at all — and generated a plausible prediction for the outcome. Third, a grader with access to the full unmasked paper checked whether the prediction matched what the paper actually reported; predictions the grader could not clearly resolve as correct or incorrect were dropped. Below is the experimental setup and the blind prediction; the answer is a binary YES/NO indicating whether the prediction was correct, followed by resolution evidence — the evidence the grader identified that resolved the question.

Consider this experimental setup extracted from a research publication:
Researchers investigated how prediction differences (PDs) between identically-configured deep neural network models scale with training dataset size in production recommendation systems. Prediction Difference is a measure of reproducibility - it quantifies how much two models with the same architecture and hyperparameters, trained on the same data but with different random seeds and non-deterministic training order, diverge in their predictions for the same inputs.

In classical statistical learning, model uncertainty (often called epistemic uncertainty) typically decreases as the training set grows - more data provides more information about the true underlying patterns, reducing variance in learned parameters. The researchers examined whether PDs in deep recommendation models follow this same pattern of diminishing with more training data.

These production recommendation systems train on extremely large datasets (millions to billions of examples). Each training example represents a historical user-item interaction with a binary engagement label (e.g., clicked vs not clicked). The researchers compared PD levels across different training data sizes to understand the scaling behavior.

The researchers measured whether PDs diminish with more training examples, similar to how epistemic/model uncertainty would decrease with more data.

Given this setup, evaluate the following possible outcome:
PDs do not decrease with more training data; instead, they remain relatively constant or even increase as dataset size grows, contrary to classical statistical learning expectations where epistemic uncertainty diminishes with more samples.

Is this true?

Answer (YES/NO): YES